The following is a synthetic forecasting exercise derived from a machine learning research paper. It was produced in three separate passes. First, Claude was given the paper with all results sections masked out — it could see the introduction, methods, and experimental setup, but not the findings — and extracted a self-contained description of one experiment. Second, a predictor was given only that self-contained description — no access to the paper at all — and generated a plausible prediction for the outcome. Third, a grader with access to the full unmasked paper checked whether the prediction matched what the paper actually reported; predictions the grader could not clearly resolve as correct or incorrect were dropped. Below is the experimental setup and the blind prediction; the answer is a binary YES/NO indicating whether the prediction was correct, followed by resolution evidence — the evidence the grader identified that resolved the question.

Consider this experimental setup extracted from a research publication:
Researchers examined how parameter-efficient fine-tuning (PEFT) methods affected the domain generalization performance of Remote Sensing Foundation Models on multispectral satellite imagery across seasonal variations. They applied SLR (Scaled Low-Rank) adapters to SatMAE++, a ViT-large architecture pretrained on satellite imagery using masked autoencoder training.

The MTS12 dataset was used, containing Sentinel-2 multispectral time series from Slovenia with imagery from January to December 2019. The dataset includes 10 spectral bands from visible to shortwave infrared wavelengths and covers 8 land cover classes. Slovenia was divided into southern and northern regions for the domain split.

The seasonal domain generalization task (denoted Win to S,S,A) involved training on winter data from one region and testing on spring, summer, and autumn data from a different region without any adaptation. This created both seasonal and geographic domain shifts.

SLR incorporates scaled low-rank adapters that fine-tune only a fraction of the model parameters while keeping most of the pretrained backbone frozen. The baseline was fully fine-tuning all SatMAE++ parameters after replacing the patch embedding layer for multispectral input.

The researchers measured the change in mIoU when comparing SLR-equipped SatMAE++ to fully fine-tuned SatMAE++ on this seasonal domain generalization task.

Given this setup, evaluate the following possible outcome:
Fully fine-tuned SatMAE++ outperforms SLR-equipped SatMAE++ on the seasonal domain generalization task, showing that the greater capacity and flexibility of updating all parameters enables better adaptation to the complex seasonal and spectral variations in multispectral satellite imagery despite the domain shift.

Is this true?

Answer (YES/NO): NO